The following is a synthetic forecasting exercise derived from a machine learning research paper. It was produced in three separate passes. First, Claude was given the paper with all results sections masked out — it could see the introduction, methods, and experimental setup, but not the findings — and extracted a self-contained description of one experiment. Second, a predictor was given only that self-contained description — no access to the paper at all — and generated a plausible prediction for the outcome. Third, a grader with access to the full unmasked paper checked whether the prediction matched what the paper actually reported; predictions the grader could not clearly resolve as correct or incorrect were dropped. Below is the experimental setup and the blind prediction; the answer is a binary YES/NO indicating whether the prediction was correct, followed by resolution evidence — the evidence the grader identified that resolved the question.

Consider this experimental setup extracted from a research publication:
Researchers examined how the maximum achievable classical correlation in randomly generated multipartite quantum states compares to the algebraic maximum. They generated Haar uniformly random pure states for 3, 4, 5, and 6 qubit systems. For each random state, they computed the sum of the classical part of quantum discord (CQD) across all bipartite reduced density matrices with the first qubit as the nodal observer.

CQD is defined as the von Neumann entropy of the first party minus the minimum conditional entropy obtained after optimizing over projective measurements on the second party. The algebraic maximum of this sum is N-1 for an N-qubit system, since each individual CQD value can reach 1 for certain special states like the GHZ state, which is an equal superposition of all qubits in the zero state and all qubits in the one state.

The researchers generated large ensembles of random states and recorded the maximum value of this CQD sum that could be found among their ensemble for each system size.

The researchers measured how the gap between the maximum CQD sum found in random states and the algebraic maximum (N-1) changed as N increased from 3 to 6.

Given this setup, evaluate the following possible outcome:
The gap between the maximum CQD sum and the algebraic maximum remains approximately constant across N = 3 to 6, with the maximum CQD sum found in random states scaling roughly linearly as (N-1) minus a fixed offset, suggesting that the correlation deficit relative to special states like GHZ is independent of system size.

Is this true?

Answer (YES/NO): NO